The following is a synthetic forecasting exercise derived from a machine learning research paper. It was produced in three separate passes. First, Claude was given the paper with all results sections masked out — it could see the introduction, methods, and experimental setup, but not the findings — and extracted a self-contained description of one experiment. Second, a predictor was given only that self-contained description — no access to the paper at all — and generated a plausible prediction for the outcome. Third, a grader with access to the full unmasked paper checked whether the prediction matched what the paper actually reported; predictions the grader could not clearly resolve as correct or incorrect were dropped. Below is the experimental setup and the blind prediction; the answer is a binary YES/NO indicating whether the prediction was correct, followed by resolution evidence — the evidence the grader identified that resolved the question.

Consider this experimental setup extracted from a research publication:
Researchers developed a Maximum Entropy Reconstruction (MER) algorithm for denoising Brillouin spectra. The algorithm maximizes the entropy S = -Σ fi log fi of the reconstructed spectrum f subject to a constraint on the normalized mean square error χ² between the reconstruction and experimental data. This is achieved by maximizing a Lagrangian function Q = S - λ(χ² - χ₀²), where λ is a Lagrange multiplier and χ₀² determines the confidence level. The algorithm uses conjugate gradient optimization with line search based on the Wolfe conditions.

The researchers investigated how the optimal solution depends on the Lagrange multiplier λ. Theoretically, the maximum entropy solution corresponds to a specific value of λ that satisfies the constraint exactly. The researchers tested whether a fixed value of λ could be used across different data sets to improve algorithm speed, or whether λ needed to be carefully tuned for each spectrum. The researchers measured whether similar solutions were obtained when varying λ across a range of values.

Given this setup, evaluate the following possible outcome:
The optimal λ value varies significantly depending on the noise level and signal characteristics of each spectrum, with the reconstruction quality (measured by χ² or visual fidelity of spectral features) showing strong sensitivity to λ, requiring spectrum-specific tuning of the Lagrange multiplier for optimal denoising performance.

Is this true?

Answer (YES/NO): NO